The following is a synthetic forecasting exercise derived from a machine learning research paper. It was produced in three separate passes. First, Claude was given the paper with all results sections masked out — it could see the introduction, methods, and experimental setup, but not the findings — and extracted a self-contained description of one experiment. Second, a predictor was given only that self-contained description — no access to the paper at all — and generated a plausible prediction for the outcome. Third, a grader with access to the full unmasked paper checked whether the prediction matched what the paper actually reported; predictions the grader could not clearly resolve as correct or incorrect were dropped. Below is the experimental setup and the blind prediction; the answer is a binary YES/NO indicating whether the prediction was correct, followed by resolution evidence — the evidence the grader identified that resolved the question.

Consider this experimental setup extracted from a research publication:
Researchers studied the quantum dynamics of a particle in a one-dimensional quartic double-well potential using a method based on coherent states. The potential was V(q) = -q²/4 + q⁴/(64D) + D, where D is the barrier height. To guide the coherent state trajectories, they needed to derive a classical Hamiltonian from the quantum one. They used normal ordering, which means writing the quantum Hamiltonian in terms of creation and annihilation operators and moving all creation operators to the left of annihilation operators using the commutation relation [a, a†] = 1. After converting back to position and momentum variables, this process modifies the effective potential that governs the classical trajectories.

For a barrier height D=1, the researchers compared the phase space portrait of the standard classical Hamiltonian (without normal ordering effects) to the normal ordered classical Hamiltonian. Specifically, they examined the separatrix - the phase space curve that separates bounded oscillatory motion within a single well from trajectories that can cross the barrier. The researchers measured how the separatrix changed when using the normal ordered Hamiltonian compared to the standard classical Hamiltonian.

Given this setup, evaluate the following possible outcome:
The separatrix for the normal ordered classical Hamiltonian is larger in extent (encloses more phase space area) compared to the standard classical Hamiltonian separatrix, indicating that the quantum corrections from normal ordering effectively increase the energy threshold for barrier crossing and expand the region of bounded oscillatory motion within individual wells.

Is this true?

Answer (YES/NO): NO